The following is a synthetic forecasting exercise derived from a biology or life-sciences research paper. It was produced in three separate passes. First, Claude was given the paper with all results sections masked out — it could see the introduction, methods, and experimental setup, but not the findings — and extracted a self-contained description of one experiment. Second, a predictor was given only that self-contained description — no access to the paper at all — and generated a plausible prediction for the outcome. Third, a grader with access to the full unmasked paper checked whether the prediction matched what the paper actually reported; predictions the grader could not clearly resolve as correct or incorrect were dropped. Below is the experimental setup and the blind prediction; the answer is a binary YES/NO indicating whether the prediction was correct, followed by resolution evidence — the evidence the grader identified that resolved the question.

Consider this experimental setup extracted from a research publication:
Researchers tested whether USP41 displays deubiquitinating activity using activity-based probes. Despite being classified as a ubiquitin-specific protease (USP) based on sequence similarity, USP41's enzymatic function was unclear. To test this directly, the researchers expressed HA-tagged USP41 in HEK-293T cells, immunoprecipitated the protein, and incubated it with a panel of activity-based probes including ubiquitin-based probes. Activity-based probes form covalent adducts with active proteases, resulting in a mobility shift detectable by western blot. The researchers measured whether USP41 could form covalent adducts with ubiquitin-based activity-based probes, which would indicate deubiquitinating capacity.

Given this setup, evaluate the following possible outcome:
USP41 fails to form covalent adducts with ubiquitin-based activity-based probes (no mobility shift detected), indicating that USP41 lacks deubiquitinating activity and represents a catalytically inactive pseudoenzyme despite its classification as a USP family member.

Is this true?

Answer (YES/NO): YES